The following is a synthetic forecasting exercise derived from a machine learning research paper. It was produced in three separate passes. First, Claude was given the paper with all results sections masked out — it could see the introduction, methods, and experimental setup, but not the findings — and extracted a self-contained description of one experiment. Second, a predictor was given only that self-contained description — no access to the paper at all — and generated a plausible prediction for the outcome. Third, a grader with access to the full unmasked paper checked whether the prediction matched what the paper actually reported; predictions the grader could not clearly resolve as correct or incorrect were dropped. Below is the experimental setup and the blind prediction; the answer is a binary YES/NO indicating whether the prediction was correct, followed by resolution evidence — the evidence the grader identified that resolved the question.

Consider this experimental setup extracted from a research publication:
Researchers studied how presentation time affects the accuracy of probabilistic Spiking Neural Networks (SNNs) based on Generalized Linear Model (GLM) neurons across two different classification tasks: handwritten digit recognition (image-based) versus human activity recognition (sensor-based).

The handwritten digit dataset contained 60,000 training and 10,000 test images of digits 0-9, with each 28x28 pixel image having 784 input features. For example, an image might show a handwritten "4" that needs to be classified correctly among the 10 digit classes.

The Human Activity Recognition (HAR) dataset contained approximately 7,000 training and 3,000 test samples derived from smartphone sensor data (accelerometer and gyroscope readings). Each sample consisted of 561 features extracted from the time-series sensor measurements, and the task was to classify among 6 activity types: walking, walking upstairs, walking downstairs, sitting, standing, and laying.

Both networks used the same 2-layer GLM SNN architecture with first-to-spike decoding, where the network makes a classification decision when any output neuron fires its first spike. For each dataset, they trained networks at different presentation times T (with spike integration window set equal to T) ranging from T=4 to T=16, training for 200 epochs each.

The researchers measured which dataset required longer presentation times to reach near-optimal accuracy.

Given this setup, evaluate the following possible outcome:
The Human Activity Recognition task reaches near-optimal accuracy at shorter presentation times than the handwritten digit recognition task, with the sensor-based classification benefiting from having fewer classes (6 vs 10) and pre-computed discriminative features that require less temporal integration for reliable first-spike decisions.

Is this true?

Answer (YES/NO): NO